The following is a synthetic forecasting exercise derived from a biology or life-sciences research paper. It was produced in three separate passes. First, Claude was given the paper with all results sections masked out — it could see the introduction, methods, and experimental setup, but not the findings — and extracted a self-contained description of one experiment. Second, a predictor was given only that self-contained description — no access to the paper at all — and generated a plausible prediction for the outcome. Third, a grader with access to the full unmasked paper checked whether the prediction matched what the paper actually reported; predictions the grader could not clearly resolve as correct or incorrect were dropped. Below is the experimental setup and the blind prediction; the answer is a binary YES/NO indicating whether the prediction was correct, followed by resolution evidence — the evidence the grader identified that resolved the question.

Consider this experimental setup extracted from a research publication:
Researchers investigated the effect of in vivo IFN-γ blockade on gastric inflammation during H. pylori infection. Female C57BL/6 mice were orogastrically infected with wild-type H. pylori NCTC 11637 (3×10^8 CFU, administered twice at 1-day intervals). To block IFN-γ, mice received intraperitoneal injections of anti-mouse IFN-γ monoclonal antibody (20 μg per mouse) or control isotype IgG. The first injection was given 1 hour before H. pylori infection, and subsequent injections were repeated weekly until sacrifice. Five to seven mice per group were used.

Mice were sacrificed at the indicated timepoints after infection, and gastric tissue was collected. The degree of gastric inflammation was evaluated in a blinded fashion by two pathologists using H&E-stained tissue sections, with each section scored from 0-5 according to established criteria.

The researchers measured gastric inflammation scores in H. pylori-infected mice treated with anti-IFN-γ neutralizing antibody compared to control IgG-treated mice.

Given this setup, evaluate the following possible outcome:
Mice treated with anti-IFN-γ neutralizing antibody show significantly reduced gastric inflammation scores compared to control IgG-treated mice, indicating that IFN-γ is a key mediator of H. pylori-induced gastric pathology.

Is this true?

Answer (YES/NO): YES